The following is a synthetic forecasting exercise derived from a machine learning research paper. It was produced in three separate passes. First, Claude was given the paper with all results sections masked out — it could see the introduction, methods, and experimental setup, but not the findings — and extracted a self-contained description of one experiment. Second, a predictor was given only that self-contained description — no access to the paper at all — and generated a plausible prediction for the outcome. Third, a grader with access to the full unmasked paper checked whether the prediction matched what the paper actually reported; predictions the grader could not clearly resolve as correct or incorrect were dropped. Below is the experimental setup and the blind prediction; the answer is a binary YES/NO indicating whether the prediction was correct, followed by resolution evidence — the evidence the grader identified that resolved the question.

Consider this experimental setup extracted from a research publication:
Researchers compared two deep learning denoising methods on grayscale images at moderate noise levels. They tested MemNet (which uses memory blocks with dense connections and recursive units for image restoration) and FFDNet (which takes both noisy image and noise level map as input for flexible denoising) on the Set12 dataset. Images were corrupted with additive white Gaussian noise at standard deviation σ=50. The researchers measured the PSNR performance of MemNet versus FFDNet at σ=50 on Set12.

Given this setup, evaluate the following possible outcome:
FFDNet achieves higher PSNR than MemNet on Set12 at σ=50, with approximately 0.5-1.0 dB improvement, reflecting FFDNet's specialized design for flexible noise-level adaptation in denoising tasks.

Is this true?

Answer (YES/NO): NO